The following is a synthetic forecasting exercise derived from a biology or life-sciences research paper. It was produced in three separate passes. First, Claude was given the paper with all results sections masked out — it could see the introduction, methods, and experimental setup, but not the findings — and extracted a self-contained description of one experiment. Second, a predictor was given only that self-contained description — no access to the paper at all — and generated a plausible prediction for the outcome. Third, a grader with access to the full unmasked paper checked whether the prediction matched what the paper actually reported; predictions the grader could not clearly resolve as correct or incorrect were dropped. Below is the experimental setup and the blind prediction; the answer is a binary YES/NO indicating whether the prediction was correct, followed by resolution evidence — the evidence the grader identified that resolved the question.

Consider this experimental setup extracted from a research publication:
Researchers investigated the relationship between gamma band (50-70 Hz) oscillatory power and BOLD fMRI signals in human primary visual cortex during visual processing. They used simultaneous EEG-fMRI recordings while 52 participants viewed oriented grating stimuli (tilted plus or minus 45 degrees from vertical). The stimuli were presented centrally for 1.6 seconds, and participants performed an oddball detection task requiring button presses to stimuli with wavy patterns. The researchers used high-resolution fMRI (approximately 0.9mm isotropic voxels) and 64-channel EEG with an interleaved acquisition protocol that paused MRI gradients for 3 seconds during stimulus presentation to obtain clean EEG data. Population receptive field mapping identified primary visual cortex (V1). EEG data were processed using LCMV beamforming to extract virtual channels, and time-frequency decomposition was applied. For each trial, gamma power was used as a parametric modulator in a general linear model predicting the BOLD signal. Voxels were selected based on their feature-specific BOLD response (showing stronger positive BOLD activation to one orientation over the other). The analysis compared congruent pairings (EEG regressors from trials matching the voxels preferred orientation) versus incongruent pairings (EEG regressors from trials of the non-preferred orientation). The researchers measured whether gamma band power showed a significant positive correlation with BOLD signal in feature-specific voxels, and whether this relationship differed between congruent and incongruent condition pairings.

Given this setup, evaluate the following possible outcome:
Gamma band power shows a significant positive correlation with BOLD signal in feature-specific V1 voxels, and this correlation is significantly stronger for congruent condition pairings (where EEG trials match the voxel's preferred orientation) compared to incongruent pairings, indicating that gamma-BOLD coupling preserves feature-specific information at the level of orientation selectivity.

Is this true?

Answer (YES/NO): YES